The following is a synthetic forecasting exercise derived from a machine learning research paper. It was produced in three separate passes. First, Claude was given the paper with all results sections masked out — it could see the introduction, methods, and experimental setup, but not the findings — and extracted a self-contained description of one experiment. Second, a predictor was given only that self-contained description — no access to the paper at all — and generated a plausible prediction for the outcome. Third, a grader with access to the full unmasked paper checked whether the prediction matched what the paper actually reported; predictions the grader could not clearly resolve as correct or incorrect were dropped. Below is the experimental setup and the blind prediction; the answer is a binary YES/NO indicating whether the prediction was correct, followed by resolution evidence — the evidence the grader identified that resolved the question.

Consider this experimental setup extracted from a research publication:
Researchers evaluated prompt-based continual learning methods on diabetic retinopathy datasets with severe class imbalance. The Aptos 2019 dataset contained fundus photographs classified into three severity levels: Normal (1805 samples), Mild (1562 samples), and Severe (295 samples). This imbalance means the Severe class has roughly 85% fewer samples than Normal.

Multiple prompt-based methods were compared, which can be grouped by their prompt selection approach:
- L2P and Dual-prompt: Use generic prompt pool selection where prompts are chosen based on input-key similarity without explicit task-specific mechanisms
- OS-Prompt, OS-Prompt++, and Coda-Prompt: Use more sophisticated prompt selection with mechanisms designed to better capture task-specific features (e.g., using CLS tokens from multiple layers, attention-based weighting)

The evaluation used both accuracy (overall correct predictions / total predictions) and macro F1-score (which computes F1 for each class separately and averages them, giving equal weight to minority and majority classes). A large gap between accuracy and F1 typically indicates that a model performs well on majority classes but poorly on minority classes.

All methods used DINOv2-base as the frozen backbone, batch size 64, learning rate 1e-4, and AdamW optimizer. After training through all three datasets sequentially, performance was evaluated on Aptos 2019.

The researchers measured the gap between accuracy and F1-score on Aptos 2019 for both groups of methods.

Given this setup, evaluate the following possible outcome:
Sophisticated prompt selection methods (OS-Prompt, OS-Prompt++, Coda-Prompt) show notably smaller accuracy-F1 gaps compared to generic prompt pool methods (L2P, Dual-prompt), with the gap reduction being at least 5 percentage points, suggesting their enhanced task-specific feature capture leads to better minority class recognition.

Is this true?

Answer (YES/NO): YES